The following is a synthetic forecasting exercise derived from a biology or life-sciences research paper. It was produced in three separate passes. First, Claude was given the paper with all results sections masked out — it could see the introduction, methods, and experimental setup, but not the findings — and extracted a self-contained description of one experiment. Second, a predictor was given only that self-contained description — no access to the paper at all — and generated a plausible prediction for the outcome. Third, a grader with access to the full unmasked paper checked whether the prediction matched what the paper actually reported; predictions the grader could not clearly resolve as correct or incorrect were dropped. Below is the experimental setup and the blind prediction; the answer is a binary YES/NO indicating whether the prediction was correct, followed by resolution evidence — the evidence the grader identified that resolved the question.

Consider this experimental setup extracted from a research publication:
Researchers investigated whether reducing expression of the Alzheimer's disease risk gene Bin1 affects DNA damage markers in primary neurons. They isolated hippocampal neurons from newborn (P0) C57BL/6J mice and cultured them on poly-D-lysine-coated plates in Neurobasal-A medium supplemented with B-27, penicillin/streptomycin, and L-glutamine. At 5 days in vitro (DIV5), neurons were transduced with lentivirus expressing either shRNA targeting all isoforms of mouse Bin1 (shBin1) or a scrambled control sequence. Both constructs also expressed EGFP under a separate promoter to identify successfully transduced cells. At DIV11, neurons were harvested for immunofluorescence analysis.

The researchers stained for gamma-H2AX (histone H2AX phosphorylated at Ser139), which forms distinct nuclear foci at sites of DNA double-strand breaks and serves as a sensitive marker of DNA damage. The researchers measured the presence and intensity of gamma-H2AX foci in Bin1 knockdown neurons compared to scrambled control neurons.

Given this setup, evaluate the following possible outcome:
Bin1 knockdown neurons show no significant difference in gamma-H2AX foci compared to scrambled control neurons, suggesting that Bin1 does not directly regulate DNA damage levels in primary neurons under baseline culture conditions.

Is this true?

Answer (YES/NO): NO